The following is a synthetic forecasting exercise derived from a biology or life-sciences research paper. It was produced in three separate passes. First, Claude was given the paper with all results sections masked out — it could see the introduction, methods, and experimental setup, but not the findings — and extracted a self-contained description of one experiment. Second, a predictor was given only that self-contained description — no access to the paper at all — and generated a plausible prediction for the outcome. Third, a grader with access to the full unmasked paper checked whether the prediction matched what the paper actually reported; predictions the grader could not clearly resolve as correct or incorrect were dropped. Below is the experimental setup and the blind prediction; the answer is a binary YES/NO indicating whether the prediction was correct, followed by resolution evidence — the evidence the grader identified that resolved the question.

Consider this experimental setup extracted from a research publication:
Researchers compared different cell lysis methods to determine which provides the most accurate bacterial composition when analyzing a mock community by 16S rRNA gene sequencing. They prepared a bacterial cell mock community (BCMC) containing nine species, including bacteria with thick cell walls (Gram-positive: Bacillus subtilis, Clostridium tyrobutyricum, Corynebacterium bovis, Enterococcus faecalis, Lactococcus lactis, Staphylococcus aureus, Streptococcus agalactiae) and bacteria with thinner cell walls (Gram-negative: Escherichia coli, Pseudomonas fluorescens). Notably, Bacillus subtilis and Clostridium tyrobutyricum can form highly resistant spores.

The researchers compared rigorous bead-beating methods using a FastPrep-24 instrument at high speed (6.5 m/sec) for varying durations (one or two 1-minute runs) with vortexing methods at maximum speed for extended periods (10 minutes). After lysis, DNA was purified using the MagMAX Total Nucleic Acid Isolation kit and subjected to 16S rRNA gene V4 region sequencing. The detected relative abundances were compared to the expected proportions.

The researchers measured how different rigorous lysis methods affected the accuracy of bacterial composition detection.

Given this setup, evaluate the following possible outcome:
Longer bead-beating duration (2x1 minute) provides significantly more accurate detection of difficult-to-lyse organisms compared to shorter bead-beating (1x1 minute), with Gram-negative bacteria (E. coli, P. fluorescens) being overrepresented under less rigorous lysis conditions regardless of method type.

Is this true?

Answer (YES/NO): NO